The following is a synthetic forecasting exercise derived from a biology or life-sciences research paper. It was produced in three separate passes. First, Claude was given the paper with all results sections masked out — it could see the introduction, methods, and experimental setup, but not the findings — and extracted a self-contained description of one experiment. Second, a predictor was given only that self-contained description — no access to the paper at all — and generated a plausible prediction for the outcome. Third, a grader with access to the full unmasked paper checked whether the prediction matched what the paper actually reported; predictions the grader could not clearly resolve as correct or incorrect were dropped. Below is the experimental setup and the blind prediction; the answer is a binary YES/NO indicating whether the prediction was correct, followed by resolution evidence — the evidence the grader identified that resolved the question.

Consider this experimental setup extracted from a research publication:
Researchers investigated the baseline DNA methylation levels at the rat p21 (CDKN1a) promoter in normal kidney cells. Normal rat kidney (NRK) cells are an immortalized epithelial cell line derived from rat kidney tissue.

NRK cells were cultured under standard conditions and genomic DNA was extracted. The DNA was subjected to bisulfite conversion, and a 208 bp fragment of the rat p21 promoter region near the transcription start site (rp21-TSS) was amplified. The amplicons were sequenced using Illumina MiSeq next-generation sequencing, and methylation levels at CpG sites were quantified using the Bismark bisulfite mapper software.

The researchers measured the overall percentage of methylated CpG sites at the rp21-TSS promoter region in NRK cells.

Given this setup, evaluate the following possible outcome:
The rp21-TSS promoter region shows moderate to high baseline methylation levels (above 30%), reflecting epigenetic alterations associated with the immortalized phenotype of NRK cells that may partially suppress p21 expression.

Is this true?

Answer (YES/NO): NO